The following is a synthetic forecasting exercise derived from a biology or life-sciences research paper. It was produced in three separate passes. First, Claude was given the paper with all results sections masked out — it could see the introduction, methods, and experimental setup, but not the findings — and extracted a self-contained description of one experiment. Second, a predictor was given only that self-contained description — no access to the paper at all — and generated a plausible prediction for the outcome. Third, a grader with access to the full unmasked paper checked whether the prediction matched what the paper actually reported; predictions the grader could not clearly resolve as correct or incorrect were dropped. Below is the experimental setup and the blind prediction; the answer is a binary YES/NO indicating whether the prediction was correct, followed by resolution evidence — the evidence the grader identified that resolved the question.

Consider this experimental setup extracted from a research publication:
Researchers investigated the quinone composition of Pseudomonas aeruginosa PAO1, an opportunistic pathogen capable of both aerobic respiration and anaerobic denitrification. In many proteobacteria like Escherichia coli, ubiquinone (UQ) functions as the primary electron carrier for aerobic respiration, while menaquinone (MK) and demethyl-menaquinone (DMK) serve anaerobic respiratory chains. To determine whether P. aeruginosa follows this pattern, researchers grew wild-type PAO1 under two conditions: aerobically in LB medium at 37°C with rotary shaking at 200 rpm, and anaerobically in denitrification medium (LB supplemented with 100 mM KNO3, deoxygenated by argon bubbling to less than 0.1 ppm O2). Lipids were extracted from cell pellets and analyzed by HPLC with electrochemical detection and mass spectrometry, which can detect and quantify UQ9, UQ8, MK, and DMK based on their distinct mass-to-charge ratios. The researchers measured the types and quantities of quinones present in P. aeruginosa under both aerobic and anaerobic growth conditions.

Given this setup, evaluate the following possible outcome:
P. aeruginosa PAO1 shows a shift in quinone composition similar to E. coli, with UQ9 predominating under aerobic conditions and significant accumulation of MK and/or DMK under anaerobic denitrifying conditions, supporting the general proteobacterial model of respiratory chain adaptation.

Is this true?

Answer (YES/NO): NO